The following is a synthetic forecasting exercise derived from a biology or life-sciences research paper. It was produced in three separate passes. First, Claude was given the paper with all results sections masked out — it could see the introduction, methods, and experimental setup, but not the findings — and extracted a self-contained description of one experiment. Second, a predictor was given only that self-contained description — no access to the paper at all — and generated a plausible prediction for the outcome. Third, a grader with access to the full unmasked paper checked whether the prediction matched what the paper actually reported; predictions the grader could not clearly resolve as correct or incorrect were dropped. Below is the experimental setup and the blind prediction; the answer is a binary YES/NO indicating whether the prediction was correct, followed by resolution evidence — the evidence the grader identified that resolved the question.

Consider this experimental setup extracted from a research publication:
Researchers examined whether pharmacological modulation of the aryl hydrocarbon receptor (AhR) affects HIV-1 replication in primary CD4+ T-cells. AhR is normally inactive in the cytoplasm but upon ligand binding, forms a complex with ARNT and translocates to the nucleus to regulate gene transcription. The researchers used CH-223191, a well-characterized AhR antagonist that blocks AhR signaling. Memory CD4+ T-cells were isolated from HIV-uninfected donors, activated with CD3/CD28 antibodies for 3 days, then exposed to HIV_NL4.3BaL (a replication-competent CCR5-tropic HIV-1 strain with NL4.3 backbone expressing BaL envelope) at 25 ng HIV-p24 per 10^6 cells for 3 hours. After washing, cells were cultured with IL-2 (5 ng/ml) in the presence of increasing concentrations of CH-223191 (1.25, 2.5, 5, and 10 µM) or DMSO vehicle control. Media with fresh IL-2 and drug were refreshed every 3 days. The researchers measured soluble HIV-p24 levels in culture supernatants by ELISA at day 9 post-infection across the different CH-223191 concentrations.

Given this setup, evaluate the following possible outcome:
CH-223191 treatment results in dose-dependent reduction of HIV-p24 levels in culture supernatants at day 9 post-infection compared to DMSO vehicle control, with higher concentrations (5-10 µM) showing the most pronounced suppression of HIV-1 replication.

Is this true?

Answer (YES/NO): NO